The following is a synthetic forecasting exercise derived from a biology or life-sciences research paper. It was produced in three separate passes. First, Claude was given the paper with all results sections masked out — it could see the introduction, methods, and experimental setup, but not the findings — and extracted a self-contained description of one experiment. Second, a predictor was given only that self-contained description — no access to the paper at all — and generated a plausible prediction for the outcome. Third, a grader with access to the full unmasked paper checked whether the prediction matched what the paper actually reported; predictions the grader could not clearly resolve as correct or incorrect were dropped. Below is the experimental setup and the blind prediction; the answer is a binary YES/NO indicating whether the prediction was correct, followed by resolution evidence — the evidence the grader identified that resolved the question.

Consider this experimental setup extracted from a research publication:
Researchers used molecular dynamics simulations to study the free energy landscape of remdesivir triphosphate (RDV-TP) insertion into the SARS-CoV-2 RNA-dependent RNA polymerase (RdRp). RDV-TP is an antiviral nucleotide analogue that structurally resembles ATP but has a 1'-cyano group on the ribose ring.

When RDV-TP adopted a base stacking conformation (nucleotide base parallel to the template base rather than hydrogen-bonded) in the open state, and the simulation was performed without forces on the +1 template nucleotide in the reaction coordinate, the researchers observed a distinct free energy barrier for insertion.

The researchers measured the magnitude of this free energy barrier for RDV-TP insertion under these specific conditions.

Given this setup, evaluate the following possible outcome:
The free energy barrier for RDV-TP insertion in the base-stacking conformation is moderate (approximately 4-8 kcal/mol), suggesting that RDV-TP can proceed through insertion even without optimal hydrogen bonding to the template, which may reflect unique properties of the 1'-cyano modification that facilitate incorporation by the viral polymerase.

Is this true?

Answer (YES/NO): NO